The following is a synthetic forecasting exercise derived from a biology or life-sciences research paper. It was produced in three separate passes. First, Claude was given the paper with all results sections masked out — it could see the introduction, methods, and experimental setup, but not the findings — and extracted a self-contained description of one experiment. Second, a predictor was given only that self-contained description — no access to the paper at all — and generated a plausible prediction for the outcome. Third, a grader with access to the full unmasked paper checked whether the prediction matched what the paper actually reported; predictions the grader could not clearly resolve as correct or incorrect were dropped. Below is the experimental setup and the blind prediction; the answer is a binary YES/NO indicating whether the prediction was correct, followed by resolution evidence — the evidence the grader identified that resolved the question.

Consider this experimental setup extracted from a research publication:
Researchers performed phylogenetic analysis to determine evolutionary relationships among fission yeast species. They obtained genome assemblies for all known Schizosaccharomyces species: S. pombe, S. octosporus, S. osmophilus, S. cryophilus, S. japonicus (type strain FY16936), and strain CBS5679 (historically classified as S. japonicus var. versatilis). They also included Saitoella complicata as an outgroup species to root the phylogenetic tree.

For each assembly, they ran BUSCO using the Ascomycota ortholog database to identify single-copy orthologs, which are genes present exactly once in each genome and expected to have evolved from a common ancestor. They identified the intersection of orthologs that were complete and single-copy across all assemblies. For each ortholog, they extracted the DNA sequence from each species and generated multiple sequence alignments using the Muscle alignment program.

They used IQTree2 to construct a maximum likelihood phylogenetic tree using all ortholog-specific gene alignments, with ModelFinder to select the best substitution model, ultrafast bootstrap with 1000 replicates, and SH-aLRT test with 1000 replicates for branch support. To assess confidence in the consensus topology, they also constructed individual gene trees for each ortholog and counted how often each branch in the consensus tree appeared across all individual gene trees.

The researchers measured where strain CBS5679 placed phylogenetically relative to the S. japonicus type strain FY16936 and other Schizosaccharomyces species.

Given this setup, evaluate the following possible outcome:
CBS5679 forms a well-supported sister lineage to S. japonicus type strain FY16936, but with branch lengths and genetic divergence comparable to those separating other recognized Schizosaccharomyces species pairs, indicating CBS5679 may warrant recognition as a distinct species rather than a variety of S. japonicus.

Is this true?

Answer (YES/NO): YES